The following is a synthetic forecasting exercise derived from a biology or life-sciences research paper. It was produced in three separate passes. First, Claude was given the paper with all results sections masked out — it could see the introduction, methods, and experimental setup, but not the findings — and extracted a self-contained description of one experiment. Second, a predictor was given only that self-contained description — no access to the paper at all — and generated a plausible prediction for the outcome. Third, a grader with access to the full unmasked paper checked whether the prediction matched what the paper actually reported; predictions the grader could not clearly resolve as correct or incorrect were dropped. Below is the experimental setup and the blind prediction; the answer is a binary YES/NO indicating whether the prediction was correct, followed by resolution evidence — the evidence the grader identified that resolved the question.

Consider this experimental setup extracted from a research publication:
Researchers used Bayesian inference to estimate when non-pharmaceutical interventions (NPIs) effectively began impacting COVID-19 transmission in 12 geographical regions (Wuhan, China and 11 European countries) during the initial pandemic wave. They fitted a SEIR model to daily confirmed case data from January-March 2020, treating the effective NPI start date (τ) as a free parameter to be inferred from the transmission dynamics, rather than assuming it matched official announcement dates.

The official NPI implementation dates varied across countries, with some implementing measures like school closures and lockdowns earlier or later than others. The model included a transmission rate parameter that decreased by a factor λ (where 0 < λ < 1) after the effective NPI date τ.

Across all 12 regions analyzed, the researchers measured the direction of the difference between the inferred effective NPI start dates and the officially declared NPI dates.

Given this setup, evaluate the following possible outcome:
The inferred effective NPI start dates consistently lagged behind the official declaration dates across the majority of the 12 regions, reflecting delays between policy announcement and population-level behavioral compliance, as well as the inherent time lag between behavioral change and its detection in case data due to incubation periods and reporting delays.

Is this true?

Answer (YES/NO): NO